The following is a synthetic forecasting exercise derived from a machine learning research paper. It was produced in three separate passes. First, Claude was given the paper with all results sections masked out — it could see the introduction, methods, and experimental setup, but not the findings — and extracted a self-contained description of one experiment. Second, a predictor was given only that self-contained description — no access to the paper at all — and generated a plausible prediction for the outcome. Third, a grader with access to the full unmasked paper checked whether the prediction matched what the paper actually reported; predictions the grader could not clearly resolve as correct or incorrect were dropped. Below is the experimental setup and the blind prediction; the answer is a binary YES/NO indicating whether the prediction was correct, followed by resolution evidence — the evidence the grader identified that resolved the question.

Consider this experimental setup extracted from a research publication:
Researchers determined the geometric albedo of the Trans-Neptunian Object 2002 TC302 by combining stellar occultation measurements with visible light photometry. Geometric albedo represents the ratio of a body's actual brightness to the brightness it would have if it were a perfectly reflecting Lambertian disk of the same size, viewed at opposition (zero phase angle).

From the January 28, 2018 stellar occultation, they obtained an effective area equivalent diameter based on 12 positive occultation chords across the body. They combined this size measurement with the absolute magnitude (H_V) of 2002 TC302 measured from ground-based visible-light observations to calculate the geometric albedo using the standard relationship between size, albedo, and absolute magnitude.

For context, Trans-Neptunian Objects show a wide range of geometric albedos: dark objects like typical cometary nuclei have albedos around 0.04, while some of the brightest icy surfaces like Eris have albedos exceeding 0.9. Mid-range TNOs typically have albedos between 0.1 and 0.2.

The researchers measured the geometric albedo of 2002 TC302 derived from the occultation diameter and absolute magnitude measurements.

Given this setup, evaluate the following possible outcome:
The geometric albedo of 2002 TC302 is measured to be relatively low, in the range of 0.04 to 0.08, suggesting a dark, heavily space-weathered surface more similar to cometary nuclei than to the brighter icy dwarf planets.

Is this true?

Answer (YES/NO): NO